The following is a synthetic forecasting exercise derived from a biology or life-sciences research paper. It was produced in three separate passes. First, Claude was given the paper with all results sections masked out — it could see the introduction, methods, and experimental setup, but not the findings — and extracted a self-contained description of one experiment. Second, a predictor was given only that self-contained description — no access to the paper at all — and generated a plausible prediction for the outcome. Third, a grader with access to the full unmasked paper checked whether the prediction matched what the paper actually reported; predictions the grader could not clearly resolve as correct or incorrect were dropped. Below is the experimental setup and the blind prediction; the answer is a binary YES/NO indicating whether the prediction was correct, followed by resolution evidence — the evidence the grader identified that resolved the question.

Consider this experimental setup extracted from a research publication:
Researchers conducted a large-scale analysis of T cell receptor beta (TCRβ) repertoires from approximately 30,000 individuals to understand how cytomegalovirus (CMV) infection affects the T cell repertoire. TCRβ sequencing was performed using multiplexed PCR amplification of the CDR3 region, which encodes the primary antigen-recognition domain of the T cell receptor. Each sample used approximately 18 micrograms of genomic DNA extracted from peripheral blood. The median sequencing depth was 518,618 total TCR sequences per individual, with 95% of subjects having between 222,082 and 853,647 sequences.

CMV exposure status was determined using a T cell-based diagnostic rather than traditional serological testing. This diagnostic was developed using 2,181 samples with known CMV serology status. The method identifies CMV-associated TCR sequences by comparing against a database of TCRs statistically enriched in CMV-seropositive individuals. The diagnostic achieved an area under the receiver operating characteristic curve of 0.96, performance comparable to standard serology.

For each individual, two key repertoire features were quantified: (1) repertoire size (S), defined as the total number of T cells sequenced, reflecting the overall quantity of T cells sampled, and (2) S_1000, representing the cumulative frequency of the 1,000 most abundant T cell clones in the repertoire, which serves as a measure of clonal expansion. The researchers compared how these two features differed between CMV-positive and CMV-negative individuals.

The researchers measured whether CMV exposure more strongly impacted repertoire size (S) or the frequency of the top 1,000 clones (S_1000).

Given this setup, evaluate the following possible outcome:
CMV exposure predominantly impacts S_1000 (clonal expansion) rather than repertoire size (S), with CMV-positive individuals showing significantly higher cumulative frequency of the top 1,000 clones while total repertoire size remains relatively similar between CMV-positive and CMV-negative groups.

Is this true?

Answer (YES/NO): NO